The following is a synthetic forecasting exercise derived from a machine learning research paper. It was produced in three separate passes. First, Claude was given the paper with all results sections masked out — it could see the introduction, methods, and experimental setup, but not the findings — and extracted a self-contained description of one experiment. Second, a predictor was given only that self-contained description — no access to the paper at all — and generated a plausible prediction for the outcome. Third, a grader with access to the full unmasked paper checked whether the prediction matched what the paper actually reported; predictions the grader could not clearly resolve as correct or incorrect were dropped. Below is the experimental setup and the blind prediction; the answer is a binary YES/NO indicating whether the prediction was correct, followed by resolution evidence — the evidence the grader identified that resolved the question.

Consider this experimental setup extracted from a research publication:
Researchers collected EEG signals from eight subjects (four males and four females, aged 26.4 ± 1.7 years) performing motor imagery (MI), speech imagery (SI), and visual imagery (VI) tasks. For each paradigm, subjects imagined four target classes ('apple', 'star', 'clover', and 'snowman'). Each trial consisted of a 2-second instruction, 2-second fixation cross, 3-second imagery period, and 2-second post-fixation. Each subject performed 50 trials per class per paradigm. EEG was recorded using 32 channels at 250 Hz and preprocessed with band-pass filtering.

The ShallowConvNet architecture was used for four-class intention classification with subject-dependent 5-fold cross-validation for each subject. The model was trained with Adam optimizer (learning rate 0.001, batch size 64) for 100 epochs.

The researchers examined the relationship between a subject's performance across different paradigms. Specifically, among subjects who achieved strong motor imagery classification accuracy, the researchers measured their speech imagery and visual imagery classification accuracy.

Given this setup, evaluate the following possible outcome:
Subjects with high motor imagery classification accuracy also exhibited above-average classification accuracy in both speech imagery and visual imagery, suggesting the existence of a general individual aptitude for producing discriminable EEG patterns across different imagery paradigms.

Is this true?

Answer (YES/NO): NO